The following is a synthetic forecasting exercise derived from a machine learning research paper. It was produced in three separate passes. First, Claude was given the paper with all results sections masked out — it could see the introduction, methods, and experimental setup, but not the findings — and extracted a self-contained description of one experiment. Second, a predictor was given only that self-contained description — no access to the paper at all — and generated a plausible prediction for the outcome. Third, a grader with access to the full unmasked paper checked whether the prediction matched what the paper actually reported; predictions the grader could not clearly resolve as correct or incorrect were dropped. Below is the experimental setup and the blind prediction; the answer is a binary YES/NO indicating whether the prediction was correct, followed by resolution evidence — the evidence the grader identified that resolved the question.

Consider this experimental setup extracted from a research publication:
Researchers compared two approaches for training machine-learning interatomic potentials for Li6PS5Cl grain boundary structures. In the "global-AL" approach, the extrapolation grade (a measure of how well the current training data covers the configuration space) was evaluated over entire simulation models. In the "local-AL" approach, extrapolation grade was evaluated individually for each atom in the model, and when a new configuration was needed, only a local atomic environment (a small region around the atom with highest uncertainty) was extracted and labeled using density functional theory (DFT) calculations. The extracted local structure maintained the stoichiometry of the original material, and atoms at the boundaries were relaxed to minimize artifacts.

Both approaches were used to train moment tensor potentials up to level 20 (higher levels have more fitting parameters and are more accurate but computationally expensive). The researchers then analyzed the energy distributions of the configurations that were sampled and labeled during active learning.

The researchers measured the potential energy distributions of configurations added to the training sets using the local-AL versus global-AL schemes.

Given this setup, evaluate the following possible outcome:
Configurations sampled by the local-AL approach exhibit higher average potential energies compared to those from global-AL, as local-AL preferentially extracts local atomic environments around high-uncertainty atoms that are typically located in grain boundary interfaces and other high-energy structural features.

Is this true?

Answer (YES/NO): YES